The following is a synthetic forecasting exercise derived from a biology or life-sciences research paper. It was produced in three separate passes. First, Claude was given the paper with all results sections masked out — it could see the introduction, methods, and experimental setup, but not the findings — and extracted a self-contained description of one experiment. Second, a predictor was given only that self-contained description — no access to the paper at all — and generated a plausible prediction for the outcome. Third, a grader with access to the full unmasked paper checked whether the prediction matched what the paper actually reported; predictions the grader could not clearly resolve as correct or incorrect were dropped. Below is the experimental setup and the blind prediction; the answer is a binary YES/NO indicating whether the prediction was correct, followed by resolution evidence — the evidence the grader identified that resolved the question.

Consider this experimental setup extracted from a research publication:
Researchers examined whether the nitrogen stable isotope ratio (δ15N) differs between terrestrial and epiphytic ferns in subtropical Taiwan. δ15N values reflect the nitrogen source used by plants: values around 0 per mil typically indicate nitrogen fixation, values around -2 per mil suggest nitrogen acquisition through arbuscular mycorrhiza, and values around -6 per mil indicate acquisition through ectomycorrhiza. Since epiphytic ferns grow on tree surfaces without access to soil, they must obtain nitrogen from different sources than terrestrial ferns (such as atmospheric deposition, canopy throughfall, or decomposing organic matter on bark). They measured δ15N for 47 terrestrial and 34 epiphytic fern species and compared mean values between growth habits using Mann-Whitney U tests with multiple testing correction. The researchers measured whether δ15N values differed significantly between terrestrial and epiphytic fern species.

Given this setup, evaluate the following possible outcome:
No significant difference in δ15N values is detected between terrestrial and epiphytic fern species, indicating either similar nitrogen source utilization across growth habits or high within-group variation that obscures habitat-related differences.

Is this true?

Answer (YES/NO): NO